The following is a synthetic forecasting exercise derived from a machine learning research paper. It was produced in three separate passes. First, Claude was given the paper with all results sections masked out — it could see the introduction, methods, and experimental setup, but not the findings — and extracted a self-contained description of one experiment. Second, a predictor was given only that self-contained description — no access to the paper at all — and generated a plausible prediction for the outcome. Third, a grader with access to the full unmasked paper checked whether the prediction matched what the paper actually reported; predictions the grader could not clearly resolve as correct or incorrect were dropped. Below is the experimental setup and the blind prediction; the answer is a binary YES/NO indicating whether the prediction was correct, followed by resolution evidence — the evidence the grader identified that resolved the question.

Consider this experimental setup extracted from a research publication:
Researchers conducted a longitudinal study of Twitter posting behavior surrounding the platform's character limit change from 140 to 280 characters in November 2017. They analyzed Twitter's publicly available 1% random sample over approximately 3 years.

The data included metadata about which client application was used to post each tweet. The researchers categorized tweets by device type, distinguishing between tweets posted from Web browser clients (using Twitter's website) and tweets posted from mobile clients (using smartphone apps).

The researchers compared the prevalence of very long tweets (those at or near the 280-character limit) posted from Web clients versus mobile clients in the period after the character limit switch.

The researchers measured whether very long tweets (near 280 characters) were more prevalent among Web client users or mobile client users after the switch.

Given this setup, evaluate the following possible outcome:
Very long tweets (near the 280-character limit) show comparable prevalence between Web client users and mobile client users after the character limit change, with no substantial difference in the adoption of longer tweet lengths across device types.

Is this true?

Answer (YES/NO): NO